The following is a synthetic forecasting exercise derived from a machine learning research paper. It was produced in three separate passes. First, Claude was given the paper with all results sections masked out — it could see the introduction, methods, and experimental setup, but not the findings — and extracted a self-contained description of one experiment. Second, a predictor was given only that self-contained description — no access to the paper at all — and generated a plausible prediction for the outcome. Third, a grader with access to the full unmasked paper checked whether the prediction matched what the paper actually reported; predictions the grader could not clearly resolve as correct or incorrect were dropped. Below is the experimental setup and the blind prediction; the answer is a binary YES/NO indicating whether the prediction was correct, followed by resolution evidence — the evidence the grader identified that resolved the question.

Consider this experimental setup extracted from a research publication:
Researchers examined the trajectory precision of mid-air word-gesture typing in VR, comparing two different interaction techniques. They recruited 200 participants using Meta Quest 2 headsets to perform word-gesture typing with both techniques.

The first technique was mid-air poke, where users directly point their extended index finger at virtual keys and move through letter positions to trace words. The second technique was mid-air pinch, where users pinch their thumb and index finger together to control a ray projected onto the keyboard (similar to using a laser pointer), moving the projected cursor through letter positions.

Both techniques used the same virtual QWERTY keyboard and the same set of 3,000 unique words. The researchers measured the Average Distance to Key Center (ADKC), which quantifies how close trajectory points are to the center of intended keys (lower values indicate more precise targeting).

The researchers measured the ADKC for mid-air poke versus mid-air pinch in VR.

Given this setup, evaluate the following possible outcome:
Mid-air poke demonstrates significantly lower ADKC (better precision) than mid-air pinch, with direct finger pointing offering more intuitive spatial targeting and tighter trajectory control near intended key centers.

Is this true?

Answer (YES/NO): NO